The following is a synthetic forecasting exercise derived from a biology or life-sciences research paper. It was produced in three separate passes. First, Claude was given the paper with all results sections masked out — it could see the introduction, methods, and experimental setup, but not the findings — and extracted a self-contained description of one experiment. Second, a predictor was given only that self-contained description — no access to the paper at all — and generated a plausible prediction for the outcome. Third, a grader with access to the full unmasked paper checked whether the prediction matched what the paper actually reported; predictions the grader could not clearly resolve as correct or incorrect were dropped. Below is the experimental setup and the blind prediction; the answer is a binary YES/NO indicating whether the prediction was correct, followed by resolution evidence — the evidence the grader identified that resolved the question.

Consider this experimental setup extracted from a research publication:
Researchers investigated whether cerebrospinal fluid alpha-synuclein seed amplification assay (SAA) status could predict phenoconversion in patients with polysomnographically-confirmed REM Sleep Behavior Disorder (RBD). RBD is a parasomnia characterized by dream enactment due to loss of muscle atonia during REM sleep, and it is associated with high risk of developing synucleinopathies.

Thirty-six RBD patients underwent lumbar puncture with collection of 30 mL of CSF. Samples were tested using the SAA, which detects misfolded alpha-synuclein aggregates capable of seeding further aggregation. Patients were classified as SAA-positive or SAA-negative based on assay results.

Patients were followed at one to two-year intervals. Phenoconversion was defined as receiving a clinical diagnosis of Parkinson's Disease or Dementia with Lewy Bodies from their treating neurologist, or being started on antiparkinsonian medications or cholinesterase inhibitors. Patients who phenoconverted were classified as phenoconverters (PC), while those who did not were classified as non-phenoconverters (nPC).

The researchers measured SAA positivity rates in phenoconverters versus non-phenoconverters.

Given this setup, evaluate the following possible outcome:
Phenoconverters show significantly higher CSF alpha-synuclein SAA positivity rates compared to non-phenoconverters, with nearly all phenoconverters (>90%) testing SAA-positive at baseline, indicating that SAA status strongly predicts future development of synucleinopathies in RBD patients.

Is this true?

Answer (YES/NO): NO